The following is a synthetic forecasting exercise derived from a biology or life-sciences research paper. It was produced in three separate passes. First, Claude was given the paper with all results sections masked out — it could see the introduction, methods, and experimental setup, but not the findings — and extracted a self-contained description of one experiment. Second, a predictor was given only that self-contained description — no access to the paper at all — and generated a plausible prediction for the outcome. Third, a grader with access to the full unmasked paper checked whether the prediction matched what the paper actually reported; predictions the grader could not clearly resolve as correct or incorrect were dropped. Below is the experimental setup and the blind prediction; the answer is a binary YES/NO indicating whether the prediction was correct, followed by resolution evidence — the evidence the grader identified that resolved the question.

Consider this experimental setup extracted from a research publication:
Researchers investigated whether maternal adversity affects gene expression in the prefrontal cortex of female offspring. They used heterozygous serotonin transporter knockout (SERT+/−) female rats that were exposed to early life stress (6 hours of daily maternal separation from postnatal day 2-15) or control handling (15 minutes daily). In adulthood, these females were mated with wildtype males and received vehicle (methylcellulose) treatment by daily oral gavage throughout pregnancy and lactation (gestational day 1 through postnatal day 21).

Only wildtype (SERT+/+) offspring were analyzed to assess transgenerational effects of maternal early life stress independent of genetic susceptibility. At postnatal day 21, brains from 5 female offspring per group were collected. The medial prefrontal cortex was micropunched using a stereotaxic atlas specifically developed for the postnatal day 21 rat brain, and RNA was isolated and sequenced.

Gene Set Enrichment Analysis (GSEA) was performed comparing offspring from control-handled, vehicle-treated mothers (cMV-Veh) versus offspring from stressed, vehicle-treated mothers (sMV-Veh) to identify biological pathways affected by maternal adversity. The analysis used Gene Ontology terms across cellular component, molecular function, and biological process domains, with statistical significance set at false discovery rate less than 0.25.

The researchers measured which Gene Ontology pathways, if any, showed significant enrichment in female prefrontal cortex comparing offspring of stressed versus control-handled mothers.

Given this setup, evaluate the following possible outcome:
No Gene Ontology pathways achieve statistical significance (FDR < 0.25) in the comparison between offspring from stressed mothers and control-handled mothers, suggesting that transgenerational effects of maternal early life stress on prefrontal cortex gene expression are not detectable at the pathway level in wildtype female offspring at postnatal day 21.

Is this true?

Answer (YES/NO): NO